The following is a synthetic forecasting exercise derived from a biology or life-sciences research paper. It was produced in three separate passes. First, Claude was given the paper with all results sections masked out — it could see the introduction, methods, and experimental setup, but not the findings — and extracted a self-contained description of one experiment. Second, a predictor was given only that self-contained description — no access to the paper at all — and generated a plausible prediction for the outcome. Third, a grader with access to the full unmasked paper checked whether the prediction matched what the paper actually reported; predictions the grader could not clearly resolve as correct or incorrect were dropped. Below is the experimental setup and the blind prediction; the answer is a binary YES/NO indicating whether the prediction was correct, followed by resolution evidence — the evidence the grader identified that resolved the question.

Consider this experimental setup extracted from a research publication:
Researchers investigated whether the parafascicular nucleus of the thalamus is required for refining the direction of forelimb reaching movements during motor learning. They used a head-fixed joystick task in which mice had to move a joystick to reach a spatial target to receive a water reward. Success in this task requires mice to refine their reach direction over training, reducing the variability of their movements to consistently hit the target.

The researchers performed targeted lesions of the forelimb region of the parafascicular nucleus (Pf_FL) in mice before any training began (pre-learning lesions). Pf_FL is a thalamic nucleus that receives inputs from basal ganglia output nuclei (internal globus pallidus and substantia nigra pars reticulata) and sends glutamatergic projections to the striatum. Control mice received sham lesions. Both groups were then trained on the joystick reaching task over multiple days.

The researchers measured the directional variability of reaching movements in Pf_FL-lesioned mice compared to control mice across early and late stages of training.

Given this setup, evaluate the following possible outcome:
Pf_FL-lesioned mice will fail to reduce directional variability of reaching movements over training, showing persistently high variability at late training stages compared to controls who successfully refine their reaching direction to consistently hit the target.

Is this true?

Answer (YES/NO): YES